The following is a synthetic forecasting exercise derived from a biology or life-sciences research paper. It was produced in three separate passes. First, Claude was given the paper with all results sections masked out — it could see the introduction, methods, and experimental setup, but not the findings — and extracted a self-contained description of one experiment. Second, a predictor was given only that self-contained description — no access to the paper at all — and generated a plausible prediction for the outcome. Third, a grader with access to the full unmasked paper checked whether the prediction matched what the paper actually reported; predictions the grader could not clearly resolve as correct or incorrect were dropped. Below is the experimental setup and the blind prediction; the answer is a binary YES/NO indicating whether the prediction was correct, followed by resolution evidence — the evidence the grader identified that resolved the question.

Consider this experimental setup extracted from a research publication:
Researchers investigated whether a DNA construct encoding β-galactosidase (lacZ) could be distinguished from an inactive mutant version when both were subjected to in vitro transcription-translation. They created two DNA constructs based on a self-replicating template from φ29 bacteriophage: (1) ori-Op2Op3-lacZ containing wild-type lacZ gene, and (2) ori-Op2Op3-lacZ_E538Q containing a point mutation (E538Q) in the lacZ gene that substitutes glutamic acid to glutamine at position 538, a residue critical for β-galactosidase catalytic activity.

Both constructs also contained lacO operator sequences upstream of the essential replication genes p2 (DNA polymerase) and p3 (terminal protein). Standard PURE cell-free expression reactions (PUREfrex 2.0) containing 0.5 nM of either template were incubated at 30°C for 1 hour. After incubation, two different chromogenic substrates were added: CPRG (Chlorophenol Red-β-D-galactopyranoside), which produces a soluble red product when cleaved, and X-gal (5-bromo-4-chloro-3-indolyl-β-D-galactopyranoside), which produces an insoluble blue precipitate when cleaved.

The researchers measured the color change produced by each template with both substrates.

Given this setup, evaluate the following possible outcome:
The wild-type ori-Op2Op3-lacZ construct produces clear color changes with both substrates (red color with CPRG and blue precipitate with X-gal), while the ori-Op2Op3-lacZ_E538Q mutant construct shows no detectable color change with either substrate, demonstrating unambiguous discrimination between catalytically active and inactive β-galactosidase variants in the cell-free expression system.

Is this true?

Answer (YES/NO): YES